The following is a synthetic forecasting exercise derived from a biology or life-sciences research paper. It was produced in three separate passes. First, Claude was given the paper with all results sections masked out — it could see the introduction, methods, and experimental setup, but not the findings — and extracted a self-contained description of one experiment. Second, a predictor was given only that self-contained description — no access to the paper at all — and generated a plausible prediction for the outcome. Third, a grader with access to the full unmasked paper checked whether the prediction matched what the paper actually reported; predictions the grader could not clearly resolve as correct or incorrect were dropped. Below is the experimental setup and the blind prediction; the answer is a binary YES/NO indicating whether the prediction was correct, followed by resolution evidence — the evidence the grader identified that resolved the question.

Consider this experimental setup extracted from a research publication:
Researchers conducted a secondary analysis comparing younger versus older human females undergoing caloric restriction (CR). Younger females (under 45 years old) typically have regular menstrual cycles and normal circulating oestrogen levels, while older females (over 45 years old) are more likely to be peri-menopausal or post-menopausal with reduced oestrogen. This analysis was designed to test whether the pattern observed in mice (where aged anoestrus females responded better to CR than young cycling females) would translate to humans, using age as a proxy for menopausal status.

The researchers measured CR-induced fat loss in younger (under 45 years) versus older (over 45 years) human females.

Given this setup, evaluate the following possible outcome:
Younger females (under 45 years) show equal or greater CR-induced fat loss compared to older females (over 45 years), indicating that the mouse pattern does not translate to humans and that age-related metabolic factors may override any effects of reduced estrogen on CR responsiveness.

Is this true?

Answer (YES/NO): NO